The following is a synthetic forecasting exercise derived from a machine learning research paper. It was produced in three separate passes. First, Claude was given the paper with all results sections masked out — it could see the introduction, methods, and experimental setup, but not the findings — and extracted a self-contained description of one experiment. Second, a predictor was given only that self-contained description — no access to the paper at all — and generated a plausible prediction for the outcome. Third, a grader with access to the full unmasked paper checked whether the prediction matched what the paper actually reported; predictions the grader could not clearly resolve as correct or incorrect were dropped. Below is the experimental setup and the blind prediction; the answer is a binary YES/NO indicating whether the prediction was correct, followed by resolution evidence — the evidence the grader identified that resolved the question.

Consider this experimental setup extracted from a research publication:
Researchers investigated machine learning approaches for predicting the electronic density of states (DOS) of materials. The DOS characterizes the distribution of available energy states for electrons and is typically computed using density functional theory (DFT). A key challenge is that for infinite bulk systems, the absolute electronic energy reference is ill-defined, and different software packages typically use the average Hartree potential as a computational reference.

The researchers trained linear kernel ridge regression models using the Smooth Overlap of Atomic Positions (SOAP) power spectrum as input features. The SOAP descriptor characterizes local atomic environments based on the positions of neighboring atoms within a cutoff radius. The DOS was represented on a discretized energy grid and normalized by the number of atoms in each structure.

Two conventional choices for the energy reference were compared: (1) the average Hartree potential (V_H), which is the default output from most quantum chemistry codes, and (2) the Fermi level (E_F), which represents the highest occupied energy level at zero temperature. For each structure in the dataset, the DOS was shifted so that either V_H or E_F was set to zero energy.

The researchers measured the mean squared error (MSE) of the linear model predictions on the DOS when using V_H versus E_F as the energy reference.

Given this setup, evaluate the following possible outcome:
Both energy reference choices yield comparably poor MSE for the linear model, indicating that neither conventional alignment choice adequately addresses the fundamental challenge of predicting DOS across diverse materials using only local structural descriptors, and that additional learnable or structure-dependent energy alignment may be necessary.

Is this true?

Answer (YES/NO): NO